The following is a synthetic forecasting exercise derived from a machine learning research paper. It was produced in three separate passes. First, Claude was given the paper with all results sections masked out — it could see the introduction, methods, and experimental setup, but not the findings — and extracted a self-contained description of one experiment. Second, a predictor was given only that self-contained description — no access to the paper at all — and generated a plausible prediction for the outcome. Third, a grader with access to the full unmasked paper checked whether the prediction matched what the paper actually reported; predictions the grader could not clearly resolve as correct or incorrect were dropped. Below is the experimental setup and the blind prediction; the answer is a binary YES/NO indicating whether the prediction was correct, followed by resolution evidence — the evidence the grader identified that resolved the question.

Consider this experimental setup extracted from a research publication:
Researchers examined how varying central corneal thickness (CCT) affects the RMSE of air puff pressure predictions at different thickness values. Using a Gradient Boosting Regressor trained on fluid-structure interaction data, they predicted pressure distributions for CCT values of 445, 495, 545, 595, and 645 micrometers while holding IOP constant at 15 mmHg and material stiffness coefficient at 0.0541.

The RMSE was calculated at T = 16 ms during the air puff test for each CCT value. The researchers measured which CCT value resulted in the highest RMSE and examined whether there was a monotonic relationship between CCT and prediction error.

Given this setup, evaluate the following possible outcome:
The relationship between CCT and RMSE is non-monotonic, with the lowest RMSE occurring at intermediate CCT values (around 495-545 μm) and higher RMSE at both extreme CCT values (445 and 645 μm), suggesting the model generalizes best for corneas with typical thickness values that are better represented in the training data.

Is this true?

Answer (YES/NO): NO